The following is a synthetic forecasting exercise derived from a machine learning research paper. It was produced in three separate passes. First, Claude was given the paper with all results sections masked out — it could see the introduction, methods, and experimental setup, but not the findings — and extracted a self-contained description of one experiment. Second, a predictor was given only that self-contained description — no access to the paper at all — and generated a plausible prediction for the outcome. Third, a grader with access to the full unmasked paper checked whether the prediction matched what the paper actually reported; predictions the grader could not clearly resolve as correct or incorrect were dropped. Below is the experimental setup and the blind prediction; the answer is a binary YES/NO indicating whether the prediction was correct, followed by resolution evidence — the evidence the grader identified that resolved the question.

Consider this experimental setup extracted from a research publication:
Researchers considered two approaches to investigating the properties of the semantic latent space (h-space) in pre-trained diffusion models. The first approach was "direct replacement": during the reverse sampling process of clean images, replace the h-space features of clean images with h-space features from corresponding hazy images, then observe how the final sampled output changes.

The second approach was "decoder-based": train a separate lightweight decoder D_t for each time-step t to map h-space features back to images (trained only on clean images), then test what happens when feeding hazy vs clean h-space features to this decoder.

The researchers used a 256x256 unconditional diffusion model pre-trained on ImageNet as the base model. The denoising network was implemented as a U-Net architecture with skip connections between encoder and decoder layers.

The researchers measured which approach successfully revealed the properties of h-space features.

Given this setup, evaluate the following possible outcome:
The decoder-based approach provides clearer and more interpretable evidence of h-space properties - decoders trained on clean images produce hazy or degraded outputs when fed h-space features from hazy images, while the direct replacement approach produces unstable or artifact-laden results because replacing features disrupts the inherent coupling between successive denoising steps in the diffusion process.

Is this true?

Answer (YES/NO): NO